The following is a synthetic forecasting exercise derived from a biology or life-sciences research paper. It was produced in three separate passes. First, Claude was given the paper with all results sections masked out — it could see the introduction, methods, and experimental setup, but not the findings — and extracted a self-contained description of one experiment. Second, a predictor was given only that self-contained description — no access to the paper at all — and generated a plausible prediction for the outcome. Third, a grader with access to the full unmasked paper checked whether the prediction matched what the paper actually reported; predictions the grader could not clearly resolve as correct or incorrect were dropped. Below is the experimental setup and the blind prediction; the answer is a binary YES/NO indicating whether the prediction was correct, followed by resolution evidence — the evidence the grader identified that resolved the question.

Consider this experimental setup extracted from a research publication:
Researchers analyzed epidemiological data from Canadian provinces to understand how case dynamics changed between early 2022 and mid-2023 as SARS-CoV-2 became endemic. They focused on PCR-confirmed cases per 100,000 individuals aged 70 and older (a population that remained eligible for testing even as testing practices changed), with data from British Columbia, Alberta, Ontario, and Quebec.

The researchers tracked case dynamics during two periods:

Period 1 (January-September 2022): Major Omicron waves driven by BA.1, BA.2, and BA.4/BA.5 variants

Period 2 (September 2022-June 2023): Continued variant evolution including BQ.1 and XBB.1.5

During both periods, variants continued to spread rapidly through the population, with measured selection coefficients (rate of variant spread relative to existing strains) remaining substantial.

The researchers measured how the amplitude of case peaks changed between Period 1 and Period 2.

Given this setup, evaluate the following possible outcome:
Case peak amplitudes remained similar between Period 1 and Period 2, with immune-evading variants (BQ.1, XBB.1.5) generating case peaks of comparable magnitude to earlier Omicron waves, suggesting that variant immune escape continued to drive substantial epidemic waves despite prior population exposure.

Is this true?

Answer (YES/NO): NO